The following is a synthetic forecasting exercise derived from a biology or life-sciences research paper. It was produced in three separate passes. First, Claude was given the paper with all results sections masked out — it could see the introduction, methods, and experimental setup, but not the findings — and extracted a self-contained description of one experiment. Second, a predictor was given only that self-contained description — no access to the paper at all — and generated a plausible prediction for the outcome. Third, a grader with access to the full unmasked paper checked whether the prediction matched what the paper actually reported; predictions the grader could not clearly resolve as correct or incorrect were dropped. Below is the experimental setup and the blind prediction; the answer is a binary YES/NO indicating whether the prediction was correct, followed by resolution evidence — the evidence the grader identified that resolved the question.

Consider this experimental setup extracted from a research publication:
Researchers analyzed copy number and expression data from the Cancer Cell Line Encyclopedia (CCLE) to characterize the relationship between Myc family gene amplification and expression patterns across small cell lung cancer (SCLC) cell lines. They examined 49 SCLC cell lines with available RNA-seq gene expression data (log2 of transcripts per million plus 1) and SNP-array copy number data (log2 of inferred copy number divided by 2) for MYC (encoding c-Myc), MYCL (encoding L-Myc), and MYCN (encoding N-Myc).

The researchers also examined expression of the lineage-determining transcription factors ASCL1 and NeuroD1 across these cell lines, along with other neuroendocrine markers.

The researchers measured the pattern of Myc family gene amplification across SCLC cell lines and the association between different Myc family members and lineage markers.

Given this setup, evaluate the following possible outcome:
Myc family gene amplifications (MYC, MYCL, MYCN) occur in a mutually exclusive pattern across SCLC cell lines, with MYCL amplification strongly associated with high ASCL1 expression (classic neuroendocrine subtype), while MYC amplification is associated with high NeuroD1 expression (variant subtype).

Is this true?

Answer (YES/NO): YES